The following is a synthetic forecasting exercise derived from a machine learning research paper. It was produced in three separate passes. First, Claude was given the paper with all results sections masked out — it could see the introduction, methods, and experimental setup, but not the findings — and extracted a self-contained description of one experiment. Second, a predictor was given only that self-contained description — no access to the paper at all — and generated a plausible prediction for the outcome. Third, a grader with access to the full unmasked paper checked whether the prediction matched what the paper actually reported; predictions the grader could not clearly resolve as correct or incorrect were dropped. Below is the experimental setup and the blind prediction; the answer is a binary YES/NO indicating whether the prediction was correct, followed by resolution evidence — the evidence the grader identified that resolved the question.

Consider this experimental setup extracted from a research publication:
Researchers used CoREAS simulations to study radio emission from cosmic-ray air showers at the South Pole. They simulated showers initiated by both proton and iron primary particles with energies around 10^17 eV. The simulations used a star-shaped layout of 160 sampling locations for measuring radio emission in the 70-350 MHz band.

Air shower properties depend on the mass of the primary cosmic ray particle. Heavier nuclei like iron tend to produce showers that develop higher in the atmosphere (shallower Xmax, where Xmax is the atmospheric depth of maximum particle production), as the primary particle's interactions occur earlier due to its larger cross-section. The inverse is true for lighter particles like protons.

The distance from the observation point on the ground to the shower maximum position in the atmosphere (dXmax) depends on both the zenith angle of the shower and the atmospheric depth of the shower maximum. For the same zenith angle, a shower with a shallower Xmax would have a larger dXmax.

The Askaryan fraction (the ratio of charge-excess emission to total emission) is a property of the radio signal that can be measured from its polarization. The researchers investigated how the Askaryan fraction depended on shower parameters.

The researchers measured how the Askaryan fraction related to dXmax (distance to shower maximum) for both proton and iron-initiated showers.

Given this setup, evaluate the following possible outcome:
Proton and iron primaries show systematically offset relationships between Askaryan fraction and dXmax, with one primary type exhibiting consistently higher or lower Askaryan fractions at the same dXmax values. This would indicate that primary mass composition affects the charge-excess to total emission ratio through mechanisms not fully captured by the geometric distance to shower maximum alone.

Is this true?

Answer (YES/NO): NO